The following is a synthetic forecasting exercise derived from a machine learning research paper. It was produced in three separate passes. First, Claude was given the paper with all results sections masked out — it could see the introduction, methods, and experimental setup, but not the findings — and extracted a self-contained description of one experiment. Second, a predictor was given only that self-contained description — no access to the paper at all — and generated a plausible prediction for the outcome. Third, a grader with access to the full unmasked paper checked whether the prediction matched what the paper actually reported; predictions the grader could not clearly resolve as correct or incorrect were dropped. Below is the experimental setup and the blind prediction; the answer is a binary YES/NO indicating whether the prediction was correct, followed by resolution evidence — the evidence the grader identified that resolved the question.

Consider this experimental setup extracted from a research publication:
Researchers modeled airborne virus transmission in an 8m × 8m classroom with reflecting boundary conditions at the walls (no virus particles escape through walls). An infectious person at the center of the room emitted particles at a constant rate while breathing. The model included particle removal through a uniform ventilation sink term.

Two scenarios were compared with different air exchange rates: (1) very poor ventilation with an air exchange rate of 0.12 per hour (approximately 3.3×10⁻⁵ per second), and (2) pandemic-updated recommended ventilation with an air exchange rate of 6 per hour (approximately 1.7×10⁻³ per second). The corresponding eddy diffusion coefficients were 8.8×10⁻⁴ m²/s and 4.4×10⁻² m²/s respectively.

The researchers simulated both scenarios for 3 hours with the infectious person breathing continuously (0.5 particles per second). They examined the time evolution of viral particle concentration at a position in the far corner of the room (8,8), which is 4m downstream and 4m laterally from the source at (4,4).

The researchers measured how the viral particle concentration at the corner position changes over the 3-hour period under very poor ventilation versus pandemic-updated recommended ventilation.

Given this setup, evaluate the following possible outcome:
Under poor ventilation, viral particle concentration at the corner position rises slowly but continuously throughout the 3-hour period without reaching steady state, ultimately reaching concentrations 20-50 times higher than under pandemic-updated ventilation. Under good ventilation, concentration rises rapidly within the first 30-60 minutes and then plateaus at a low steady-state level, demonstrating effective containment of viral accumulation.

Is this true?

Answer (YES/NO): YES